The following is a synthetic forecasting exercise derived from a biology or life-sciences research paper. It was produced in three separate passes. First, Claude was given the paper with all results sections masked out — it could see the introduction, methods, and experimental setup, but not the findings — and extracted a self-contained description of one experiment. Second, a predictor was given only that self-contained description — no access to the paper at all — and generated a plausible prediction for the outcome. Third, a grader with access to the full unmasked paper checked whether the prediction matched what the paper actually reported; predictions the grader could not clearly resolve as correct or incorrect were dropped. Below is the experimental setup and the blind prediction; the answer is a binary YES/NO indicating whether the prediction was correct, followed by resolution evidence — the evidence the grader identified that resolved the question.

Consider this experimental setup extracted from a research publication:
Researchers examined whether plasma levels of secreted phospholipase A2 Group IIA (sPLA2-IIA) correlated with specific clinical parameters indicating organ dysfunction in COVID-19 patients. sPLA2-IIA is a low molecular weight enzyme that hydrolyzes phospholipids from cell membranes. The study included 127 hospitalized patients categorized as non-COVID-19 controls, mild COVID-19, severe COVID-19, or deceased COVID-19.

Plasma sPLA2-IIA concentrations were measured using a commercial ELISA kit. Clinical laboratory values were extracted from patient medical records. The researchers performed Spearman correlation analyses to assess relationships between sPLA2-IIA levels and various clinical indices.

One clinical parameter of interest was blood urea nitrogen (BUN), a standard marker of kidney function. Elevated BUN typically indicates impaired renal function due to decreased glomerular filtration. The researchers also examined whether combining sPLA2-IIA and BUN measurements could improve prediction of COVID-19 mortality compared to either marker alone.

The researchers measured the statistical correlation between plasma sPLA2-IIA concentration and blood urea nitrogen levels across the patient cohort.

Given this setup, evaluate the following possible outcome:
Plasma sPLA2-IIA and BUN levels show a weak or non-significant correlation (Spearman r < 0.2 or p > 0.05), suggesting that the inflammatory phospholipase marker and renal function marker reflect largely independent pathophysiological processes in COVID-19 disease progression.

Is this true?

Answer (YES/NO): NO